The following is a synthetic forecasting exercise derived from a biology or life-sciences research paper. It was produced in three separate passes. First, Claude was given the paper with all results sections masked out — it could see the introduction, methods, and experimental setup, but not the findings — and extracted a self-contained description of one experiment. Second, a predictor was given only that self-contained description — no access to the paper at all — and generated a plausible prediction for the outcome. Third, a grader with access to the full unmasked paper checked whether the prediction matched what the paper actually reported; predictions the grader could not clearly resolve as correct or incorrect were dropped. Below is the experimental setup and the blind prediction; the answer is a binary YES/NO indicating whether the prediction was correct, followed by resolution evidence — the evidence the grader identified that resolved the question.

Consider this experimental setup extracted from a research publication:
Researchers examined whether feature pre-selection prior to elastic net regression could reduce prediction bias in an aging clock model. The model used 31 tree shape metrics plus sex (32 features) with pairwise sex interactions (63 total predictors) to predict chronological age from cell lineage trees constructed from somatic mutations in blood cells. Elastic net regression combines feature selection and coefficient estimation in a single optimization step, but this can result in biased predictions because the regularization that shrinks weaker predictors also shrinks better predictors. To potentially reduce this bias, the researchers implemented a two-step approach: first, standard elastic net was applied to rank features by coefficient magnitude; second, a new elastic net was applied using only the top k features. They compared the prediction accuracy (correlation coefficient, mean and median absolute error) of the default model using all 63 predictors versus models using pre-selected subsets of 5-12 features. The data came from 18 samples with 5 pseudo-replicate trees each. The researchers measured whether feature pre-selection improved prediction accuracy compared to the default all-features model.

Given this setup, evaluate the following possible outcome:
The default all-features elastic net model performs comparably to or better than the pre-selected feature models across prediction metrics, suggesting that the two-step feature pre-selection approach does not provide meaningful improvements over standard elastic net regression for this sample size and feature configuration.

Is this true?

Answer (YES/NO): NO